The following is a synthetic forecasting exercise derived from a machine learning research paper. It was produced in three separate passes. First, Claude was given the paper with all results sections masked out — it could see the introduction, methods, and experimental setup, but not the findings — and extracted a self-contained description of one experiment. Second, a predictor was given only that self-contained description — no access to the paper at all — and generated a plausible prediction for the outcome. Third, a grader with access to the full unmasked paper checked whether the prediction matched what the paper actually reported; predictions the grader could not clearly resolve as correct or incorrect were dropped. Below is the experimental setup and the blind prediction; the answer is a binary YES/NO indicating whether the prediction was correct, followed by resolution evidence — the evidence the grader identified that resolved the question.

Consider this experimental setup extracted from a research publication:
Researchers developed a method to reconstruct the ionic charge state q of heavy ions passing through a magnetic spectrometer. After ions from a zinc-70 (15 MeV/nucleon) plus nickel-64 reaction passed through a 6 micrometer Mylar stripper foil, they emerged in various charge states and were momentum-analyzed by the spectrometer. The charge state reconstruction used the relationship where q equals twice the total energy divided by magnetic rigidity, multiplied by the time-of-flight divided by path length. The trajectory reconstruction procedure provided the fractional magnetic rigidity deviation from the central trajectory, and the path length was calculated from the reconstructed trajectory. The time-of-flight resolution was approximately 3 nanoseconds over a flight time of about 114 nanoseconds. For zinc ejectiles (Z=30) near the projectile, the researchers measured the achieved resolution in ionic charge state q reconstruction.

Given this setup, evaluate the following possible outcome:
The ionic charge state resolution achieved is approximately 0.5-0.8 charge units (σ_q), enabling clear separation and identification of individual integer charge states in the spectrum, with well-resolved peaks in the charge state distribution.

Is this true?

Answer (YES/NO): NO